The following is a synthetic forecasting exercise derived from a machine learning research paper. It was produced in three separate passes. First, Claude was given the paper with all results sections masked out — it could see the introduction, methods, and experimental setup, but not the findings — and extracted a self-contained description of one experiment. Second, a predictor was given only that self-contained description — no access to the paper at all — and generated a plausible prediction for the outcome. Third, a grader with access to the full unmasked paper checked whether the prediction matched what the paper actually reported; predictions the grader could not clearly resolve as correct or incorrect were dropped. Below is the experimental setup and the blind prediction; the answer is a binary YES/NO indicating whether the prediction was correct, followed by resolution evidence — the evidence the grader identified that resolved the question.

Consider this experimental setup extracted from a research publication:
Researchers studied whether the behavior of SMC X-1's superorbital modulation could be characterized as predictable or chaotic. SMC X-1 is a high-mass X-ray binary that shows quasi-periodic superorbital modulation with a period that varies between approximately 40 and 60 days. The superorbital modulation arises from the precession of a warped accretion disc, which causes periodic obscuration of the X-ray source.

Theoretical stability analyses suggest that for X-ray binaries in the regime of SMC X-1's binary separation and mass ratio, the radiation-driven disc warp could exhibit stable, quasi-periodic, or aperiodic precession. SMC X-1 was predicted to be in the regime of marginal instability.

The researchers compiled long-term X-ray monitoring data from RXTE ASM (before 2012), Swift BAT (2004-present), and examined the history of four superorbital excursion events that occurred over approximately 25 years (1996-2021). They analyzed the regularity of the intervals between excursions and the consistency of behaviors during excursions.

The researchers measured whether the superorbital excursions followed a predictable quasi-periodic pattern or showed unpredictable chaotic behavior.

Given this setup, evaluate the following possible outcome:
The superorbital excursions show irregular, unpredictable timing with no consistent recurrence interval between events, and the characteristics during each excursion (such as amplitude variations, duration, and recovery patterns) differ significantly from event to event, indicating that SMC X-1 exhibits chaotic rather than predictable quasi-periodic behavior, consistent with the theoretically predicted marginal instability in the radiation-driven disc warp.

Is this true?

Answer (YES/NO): YES